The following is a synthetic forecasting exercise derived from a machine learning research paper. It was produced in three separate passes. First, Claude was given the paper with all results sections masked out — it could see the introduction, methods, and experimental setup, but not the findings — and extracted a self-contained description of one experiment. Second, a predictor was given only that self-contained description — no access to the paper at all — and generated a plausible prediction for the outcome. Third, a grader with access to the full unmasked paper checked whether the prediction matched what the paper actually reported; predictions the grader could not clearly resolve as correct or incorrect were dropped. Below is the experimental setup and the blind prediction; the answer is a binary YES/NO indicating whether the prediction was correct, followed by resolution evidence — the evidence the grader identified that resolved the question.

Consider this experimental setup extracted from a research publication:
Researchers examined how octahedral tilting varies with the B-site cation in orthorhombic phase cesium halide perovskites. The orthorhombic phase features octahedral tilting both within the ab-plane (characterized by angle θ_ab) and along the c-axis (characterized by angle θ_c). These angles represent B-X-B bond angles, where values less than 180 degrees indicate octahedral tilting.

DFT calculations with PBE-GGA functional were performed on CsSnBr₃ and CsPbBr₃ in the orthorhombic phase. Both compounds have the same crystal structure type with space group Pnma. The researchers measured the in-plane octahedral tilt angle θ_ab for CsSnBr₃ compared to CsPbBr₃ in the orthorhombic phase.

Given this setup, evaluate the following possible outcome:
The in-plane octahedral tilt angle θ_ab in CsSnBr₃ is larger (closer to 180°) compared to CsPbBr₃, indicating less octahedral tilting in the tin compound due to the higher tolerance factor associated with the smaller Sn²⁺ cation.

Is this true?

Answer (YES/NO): YES